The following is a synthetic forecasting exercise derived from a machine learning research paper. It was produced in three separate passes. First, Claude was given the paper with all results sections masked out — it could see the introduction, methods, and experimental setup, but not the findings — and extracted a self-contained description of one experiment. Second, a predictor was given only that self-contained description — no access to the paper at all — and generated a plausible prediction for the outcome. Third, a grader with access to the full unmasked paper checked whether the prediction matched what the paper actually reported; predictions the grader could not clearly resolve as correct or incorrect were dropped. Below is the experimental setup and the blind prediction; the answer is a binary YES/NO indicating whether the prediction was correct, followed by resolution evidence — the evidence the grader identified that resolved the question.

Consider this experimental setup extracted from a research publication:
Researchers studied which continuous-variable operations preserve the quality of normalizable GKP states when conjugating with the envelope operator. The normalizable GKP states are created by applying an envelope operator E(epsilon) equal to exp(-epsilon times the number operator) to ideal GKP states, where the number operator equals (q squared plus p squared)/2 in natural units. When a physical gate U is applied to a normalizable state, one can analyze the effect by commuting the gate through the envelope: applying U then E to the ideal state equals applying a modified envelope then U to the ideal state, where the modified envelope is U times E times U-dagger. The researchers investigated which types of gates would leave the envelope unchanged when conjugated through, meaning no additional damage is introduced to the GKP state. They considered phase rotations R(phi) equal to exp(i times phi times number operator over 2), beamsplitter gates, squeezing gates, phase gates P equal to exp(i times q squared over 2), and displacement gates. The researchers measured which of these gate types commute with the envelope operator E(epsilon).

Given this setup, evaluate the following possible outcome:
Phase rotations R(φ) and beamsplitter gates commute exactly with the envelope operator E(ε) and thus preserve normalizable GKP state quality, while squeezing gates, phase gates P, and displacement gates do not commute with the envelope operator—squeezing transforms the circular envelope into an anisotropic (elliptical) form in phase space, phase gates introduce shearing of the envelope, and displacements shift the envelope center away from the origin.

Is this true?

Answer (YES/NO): NO